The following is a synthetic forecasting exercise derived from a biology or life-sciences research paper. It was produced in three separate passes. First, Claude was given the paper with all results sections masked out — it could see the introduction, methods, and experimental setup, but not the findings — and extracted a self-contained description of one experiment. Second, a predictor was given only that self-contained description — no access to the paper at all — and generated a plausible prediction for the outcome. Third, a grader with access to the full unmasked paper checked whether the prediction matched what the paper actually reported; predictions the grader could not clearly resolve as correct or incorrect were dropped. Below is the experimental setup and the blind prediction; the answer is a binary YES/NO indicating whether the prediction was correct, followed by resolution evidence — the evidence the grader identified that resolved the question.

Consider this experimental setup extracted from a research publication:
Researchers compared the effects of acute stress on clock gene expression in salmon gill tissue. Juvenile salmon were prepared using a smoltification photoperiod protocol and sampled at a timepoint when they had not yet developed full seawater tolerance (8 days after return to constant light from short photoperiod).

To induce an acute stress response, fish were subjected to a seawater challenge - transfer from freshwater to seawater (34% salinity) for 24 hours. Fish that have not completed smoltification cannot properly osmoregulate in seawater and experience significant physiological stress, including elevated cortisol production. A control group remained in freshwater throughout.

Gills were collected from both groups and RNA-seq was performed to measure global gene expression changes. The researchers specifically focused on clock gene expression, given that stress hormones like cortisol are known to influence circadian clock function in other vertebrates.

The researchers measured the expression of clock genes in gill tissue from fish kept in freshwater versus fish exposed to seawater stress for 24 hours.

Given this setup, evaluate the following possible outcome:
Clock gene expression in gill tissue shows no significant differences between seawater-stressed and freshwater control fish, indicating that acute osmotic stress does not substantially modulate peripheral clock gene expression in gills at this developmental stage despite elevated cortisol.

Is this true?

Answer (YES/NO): NO